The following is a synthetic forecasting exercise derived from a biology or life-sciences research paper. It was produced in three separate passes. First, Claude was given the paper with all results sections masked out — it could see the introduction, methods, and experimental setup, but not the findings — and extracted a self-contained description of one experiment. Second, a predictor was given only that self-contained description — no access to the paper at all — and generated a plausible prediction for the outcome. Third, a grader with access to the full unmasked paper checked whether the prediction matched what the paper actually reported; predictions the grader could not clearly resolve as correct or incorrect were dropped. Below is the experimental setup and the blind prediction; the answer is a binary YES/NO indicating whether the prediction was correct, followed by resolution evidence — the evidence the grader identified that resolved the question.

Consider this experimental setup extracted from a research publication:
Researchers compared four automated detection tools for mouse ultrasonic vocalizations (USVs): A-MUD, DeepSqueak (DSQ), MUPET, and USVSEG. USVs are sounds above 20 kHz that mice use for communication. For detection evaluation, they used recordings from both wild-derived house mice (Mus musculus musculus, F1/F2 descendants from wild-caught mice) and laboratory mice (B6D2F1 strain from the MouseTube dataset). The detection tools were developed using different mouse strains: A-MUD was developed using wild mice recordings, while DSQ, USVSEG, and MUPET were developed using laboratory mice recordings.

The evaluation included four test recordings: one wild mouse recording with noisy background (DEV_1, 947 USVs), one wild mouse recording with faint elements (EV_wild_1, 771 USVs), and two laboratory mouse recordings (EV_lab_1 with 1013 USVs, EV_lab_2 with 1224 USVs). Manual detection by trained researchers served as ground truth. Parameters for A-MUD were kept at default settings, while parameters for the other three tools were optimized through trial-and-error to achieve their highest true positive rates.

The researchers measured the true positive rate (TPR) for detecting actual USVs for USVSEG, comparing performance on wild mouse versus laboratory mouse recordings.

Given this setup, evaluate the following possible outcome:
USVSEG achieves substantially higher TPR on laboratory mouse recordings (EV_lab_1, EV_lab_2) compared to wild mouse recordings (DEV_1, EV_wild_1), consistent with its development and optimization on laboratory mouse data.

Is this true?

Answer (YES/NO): NO